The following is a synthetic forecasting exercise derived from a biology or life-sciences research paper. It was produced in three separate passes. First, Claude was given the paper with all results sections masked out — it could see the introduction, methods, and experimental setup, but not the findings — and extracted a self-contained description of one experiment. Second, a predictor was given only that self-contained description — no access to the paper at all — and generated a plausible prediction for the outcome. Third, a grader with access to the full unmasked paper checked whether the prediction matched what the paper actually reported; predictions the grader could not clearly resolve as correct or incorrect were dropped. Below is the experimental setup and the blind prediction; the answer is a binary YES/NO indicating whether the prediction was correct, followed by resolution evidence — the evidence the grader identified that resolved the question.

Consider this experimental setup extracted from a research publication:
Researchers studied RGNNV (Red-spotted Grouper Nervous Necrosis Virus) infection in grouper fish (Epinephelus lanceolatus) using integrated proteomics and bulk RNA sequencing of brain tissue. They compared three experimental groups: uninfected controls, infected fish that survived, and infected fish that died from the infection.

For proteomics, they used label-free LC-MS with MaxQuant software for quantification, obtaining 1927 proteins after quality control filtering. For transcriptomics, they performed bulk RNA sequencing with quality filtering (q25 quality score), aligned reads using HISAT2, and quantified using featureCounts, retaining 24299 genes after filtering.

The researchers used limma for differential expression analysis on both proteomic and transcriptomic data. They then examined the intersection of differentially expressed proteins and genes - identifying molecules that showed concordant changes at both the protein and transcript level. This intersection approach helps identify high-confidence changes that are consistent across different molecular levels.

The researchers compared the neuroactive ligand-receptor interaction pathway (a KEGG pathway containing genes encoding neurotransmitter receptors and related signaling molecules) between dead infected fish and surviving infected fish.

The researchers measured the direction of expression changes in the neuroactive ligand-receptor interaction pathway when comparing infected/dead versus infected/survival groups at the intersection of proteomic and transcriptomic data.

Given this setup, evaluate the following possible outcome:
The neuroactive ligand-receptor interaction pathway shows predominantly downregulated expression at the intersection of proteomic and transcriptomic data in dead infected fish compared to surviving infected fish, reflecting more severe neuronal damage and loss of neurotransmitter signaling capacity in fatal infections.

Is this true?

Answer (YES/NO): YES